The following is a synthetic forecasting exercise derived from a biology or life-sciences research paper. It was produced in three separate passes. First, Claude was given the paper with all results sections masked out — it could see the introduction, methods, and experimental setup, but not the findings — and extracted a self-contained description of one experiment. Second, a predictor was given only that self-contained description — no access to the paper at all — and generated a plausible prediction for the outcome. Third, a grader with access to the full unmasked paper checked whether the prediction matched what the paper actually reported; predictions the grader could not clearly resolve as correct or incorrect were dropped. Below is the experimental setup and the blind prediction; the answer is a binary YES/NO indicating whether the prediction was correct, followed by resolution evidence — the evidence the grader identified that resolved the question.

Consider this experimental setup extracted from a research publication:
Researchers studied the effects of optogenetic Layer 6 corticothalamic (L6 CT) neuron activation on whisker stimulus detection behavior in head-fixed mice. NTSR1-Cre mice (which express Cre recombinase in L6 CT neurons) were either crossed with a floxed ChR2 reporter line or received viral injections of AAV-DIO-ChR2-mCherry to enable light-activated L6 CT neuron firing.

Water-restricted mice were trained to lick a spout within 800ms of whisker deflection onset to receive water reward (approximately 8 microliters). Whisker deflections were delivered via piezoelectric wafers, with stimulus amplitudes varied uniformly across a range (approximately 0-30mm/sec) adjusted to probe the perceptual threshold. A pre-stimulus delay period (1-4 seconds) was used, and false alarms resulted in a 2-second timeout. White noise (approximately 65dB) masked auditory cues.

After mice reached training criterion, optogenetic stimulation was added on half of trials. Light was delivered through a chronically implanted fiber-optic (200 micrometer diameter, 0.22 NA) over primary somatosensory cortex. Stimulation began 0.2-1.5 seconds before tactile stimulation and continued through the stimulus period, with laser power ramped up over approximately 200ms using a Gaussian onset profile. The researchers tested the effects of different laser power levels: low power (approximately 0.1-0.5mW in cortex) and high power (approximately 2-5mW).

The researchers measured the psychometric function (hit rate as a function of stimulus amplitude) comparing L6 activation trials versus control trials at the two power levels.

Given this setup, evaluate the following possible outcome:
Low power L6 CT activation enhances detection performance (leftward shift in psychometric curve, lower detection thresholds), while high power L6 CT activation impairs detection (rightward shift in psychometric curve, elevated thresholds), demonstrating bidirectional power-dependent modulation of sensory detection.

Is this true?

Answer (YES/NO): NO